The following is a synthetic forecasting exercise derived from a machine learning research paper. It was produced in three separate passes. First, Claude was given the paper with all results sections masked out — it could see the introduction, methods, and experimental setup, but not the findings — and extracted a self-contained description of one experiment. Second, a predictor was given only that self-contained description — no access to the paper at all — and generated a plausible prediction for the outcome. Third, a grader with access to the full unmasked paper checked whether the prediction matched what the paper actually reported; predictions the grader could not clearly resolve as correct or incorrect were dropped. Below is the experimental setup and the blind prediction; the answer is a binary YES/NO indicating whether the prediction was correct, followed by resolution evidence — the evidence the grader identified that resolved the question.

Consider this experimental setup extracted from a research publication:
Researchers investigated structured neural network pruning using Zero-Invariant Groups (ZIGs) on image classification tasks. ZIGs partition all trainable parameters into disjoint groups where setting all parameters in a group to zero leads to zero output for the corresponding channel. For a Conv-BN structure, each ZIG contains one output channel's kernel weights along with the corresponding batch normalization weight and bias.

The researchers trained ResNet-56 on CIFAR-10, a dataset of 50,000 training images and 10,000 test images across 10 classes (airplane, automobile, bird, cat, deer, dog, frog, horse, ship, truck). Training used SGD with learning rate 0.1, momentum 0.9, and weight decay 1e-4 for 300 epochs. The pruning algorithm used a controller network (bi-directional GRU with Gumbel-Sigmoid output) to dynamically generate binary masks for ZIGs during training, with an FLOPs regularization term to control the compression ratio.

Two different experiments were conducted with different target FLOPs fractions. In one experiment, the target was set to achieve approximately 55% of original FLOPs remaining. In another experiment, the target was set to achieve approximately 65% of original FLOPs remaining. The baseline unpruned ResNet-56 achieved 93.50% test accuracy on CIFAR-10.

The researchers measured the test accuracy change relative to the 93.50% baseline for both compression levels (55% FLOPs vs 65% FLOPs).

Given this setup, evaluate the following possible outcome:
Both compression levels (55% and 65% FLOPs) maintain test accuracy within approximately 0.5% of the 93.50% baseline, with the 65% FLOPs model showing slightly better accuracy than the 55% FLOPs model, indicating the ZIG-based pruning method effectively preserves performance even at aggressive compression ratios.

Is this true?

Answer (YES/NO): NO